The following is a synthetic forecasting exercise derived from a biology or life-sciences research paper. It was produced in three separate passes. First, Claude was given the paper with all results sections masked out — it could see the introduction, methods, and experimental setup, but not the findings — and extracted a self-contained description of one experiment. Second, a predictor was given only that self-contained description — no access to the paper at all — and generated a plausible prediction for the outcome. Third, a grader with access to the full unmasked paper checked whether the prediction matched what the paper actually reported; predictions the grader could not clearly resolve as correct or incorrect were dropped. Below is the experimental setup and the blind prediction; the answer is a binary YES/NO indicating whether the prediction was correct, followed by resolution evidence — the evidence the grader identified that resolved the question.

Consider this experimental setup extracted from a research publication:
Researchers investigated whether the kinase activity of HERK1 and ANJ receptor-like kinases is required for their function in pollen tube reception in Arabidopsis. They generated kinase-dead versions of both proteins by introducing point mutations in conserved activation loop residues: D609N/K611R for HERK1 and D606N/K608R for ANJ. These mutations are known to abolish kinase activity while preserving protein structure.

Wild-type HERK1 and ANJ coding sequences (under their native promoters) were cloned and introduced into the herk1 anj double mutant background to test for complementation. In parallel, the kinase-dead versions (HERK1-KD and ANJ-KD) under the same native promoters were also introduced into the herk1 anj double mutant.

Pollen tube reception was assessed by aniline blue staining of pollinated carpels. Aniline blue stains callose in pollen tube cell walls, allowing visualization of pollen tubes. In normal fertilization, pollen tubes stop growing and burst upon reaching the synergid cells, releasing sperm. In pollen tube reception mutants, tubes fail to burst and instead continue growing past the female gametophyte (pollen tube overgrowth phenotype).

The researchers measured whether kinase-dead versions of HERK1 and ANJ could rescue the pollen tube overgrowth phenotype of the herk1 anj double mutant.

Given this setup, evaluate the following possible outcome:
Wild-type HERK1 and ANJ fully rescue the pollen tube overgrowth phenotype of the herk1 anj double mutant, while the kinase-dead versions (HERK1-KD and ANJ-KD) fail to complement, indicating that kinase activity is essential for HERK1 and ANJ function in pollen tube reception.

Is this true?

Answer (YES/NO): NO